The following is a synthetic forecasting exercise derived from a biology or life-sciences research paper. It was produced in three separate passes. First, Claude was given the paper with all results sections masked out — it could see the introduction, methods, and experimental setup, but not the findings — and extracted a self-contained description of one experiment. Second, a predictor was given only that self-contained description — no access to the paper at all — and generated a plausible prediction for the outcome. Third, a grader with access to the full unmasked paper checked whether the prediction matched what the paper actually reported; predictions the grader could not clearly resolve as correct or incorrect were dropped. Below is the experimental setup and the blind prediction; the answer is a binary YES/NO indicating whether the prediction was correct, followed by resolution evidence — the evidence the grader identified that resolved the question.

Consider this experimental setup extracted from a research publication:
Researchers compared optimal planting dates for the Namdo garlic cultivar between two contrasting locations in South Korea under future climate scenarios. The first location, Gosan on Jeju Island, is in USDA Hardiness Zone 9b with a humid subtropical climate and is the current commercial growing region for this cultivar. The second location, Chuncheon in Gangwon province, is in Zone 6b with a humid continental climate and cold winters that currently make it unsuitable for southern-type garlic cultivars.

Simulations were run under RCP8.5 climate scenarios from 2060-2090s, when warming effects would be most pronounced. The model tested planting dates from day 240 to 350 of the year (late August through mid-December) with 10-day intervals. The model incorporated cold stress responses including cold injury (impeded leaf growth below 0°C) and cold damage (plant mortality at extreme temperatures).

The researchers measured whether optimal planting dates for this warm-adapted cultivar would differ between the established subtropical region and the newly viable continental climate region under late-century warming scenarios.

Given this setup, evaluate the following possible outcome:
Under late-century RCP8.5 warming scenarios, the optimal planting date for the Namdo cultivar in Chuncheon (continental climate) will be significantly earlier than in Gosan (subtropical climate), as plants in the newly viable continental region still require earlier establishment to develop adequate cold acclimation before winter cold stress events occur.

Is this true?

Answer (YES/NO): YES